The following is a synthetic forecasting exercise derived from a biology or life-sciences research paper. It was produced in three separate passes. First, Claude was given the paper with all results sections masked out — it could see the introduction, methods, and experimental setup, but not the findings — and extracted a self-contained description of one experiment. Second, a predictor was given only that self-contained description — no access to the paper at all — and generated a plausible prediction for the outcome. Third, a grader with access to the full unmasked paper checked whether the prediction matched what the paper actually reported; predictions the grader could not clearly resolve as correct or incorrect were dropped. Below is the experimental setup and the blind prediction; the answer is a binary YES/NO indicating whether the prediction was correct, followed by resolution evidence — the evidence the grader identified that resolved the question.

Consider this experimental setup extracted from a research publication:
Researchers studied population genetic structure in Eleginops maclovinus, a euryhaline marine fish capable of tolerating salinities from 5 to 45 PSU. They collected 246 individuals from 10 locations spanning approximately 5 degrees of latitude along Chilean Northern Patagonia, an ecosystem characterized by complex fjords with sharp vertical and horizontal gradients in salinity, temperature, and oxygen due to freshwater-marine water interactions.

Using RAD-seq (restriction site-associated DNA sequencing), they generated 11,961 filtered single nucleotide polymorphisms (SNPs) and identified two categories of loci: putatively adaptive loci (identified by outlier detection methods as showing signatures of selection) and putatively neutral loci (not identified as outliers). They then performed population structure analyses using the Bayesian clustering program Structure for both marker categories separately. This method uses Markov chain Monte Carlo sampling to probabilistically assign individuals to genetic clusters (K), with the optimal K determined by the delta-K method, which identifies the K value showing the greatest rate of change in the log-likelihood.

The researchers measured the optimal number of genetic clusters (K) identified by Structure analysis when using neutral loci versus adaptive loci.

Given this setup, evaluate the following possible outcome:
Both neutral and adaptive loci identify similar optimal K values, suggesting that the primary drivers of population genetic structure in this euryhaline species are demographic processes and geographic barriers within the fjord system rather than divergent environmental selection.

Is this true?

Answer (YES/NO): NO